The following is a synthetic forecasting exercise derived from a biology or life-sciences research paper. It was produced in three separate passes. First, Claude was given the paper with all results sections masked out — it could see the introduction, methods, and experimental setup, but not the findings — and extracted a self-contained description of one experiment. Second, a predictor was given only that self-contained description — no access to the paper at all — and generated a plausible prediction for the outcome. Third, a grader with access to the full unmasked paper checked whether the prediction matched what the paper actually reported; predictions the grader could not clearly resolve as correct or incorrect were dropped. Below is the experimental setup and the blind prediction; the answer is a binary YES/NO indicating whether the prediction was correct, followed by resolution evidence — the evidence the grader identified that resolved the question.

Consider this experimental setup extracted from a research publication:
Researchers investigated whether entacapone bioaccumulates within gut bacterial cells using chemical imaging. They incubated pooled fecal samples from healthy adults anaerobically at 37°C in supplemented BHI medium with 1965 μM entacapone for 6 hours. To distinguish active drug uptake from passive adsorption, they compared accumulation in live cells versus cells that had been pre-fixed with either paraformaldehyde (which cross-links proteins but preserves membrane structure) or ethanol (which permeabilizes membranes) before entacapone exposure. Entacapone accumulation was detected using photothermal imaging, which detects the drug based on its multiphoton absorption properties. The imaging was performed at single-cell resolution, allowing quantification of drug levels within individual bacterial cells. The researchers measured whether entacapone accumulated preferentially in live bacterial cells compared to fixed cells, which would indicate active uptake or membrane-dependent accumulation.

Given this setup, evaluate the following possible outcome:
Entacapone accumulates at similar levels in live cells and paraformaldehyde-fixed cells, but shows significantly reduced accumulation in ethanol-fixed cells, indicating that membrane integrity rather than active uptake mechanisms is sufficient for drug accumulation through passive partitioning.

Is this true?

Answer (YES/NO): NO